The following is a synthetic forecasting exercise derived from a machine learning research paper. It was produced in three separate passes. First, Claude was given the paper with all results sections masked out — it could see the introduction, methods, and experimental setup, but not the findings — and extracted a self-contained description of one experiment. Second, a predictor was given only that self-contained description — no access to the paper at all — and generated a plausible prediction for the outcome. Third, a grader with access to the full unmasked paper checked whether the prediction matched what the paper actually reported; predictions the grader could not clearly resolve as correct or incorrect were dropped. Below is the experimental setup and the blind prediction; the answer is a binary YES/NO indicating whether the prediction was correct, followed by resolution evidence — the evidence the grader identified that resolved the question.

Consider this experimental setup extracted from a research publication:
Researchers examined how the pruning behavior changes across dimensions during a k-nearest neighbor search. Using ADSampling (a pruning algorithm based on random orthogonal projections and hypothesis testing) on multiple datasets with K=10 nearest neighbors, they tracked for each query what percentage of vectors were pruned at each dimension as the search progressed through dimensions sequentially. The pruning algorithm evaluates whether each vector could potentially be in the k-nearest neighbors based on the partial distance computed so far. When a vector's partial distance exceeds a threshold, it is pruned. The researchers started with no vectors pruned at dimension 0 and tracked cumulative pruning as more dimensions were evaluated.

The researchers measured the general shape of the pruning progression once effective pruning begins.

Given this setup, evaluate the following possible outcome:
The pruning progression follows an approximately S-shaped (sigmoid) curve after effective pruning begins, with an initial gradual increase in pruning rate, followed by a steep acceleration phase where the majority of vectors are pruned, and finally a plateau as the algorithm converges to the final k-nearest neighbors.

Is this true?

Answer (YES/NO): NO